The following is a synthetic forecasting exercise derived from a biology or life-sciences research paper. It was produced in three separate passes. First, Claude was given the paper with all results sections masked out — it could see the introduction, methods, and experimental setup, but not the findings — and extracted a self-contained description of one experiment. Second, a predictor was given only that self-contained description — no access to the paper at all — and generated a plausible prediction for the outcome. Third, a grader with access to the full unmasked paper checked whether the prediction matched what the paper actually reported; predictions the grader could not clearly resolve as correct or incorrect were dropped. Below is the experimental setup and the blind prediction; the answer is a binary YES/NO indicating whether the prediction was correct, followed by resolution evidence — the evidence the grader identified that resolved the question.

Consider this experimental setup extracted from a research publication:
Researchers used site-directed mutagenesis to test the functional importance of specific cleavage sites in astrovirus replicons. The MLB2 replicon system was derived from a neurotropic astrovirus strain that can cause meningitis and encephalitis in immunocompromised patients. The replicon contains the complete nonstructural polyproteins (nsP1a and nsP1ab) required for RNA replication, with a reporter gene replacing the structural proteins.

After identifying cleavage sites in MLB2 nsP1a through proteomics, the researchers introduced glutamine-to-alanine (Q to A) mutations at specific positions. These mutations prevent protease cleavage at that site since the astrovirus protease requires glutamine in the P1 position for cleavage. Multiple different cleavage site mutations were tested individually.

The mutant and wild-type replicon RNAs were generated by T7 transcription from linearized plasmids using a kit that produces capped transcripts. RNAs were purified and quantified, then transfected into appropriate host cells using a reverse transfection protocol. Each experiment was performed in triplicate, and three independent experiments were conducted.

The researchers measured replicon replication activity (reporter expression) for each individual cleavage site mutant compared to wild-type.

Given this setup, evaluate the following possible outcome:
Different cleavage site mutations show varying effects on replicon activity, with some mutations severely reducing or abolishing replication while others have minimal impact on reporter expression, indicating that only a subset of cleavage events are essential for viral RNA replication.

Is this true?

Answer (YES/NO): YES